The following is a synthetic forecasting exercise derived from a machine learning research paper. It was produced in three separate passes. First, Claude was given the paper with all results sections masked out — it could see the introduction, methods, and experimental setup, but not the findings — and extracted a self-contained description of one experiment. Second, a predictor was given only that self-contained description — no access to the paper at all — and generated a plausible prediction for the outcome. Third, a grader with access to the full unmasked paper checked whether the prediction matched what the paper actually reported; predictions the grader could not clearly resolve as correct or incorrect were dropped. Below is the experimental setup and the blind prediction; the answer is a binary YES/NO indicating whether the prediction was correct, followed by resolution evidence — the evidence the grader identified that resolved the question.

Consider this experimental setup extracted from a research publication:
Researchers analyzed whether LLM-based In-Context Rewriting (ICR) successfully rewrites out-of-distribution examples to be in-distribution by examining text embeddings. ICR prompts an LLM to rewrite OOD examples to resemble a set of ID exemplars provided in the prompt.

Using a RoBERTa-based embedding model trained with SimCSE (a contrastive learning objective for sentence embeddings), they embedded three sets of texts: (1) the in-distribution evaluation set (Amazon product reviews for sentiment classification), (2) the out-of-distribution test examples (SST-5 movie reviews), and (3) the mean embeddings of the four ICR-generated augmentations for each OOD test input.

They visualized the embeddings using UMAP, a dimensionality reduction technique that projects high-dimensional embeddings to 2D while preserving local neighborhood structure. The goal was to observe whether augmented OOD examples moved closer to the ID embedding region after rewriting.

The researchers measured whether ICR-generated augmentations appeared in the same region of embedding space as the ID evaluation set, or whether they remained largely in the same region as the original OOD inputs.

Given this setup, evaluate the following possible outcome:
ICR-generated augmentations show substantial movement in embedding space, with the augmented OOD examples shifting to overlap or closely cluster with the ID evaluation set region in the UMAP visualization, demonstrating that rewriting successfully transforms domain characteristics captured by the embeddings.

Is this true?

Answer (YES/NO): NO